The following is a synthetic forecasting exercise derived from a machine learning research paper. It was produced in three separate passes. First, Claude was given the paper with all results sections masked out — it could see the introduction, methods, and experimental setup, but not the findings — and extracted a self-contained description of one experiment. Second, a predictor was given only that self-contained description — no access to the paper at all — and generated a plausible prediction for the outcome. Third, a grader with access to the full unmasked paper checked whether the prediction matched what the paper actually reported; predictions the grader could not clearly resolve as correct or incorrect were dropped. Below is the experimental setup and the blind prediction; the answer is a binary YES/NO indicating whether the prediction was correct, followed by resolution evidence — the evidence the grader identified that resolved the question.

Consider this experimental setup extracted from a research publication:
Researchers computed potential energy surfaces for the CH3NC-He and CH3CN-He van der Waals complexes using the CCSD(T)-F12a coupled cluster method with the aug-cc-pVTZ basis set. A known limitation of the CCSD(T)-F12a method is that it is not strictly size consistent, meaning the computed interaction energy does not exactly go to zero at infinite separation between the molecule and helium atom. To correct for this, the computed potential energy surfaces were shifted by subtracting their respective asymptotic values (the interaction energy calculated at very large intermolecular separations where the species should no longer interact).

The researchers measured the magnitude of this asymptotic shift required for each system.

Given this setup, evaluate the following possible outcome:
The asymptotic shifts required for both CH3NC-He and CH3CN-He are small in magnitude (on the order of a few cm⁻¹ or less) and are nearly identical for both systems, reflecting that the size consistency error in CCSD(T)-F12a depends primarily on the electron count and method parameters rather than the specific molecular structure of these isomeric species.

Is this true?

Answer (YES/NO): NO